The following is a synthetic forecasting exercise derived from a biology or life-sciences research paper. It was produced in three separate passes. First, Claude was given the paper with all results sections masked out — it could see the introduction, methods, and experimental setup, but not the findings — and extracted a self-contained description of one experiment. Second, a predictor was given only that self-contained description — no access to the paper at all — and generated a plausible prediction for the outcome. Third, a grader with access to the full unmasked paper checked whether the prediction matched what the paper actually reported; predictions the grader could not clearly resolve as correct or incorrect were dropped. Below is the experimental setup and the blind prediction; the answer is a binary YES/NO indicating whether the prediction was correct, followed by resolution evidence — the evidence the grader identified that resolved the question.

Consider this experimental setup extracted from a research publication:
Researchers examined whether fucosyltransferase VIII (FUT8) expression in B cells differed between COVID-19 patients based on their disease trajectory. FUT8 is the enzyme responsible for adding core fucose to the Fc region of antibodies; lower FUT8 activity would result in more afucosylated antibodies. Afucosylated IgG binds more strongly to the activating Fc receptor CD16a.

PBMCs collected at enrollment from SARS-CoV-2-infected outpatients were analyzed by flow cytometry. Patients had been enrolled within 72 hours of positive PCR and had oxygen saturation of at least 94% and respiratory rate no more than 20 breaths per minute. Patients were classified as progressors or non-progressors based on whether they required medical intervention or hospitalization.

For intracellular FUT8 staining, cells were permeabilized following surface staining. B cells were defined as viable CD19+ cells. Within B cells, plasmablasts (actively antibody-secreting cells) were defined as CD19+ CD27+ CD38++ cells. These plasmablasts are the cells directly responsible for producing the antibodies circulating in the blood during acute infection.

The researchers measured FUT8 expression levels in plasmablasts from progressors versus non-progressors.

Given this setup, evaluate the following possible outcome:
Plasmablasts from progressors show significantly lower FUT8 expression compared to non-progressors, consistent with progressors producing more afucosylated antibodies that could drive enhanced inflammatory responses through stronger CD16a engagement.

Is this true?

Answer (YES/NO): YES